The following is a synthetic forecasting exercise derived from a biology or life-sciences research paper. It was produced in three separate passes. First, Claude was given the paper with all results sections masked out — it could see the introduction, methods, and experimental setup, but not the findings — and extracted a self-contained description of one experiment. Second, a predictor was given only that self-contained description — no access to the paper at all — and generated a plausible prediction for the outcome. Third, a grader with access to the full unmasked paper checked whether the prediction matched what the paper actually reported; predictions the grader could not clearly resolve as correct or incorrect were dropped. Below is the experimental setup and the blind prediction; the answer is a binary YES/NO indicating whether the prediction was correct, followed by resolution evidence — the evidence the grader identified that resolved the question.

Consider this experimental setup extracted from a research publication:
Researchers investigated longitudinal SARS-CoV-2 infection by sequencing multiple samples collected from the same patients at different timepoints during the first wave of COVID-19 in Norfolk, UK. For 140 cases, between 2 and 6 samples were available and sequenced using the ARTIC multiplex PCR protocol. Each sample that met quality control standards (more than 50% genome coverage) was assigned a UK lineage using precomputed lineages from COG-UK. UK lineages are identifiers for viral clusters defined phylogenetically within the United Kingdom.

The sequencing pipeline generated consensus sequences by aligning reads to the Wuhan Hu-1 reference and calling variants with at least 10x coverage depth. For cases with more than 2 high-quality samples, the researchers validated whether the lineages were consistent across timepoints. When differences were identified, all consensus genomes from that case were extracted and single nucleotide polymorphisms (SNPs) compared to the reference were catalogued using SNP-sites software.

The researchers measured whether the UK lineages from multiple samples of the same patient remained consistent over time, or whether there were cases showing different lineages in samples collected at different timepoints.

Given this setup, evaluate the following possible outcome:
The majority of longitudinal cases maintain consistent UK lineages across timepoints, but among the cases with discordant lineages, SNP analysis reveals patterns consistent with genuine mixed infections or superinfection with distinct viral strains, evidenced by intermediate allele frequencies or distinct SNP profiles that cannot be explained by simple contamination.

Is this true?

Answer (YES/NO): NO